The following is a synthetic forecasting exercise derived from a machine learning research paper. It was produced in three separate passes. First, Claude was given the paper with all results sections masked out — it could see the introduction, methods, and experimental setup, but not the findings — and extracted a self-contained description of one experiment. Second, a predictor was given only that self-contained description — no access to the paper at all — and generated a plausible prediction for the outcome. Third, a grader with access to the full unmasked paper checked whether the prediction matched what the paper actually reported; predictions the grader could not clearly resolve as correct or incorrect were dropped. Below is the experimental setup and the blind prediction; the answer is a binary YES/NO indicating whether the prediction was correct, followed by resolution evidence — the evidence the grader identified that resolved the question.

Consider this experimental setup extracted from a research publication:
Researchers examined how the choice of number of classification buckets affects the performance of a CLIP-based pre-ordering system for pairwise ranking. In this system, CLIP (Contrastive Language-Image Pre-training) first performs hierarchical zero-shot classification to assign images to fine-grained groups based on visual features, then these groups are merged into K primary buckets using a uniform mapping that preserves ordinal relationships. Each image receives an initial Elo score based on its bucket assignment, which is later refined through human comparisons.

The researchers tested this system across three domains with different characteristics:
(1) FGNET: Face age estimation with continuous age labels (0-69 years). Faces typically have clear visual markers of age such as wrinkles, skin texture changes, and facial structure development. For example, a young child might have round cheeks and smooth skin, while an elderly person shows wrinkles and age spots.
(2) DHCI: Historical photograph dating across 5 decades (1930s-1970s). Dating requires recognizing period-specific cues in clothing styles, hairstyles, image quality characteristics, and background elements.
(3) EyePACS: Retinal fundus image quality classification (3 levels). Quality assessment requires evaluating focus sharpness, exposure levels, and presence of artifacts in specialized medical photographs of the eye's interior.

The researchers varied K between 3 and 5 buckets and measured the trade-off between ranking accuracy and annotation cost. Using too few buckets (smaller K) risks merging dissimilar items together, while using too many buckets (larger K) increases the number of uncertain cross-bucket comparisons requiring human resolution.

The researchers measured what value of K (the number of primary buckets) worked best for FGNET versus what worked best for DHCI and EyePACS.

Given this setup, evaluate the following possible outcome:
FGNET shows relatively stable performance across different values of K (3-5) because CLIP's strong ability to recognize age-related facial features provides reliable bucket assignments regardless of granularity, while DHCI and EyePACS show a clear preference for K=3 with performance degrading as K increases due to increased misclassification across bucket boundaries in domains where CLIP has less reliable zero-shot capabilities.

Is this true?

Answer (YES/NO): NO